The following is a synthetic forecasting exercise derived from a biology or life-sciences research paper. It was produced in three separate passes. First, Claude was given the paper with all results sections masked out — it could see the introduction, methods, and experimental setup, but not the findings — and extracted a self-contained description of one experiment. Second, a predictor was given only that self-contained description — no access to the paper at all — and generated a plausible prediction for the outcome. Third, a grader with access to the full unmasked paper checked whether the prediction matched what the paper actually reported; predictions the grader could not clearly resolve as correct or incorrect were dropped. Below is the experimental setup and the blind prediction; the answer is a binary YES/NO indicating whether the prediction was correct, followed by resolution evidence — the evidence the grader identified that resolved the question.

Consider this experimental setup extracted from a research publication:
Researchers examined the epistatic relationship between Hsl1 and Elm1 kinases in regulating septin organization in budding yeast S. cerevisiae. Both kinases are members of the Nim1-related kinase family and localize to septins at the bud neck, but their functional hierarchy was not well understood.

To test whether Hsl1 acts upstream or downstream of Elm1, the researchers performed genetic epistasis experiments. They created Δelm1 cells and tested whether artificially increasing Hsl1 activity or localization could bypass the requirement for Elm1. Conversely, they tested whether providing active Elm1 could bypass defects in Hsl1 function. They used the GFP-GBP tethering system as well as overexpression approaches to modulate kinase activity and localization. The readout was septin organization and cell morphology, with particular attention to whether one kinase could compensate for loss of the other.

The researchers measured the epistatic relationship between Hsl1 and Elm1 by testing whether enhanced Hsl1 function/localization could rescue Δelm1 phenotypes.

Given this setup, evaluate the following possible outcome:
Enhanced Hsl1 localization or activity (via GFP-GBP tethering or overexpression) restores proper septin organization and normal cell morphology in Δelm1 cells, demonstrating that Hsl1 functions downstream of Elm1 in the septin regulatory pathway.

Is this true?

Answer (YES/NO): YES